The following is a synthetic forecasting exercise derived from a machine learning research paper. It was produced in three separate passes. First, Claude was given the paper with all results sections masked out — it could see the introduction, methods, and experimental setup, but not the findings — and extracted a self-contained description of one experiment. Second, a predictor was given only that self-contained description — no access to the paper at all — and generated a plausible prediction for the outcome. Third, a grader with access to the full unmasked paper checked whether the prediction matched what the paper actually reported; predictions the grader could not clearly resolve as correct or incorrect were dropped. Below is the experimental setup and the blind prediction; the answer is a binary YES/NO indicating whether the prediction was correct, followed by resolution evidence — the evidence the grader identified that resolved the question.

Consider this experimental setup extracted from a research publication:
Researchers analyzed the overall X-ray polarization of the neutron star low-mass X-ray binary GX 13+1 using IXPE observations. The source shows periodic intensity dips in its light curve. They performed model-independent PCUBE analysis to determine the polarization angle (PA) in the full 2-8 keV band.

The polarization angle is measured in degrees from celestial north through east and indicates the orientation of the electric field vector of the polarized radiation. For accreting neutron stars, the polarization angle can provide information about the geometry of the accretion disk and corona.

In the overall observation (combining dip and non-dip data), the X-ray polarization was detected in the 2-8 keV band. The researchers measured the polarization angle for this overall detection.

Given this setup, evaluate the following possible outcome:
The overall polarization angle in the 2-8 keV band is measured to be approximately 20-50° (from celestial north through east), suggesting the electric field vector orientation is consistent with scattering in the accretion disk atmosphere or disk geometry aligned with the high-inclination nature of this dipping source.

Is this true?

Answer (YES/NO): NO